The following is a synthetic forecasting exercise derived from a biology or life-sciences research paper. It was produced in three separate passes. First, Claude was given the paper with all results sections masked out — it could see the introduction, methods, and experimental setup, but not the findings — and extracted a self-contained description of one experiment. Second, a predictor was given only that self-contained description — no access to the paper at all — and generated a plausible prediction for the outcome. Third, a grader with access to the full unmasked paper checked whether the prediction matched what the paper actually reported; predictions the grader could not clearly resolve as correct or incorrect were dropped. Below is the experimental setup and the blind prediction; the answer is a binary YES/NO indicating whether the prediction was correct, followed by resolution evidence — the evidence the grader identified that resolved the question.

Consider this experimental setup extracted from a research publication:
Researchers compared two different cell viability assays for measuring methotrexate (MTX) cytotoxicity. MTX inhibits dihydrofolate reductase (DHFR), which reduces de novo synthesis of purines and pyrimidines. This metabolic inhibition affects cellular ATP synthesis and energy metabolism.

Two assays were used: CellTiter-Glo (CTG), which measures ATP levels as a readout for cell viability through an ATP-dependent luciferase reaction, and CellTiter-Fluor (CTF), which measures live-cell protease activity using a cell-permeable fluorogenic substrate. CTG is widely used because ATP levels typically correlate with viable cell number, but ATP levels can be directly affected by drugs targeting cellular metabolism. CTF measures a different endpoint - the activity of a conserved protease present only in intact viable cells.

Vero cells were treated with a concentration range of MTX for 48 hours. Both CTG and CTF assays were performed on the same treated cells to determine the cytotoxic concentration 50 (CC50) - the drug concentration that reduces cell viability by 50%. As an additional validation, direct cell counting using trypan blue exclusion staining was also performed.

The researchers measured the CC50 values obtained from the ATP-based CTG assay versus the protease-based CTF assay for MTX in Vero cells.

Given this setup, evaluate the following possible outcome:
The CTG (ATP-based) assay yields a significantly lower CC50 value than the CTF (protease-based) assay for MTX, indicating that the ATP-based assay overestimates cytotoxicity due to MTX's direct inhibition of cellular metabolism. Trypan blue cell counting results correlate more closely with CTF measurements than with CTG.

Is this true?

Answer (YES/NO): YES